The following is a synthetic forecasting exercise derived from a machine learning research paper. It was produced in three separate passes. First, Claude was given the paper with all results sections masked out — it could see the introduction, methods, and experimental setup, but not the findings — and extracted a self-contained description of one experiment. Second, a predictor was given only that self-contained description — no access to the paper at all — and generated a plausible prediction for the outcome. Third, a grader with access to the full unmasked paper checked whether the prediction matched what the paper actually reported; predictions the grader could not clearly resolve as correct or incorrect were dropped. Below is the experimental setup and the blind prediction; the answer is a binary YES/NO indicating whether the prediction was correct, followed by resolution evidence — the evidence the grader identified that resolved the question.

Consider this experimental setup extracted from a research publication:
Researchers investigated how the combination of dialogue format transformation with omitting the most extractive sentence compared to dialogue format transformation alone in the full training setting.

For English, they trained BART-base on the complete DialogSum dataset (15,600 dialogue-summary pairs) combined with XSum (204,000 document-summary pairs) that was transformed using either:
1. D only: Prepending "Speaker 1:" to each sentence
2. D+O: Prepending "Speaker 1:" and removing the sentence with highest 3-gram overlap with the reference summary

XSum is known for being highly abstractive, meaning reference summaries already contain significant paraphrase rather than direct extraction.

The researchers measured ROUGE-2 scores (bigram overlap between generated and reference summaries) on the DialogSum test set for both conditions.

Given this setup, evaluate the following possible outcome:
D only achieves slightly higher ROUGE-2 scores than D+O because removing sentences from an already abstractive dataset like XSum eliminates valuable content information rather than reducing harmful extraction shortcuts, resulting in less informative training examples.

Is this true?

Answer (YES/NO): NO